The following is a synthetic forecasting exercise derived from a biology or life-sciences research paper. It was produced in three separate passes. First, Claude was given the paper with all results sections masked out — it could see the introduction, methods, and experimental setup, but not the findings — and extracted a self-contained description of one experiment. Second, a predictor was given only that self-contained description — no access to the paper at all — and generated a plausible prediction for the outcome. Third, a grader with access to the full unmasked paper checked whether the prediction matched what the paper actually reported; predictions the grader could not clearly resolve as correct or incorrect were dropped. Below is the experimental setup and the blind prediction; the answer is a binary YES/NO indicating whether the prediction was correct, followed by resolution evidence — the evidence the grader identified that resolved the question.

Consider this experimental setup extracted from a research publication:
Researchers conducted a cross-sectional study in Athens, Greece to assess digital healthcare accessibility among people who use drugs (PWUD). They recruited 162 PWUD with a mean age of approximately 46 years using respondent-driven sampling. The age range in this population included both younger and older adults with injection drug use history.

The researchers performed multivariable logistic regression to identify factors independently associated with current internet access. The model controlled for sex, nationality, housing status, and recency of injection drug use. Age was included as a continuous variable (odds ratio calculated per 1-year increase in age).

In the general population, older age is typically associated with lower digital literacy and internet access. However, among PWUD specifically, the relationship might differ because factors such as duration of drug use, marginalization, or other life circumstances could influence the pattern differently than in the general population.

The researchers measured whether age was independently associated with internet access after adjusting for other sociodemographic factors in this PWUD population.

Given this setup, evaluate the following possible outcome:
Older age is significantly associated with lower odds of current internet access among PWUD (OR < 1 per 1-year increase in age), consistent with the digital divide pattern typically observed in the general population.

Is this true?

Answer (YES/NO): YES